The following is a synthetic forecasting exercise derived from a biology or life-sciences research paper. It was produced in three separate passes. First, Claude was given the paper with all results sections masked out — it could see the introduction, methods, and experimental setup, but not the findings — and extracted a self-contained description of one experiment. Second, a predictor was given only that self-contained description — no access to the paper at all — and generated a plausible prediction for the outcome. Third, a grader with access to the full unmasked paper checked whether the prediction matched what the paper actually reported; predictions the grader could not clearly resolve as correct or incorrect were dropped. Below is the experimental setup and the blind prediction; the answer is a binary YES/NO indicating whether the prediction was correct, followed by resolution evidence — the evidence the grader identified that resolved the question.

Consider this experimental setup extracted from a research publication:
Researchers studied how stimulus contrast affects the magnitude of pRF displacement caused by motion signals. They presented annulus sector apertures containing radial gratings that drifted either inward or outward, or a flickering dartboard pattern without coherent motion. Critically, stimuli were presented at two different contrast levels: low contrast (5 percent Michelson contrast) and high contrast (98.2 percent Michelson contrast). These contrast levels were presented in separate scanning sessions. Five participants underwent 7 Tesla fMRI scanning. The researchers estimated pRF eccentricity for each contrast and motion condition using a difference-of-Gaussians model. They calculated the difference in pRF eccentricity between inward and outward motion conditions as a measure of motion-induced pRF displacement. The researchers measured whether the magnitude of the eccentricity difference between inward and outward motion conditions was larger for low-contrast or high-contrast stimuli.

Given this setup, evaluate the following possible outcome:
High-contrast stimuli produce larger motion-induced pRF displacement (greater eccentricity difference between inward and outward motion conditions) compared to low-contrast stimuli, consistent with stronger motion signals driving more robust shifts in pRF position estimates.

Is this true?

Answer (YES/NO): NO